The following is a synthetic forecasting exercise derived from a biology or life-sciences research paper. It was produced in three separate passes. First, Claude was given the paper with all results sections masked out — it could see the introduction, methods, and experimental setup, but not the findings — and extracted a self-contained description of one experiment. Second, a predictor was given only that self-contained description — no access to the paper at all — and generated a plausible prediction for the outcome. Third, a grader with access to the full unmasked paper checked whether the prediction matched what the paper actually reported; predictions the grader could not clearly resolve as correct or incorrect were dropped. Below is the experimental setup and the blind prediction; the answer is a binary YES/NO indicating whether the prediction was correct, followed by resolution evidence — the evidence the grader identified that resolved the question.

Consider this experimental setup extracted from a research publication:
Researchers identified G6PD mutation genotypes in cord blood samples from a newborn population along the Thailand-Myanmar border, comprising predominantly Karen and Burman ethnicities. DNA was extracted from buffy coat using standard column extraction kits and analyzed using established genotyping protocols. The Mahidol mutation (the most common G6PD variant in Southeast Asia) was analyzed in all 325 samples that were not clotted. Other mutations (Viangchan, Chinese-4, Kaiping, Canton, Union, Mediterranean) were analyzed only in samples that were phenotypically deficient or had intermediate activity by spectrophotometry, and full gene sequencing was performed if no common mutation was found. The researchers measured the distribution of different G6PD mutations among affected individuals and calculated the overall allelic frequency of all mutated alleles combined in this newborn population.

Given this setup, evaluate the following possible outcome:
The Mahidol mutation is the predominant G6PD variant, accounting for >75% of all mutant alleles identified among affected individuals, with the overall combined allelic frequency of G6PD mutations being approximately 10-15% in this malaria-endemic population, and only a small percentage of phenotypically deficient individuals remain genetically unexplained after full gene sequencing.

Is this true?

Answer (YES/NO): YES